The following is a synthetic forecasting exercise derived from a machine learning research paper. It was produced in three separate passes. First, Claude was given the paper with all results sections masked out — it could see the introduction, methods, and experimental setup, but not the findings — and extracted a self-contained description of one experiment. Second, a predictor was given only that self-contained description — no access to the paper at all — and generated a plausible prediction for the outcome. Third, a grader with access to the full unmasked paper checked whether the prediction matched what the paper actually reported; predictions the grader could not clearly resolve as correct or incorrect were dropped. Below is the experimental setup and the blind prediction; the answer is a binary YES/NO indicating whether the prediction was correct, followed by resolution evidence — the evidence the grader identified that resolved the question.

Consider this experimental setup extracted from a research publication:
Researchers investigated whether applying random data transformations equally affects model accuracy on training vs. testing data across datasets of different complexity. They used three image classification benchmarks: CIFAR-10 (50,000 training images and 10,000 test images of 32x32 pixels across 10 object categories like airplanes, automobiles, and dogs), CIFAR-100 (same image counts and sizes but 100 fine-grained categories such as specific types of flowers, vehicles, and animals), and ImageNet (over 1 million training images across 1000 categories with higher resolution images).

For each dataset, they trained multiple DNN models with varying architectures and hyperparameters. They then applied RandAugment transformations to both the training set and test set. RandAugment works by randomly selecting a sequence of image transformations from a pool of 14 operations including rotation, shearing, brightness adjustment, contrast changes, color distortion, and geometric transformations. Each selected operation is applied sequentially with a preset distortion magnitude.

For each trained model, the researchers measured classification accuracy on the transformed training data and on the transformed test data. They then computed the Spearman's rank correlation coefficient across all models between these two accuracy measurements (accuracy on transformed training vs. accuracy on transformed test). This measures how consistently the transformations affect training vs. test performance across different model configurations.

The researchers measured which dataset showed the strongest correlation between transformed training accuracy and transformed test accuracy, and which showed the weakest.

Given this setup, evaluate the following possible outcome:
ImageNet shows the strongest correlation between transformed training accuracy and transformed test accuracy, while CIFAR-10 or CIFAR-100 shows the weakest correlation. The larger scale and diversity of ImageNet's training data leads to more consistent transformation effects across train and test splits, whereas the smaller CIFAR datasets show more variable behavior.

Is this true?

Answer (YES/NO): YES